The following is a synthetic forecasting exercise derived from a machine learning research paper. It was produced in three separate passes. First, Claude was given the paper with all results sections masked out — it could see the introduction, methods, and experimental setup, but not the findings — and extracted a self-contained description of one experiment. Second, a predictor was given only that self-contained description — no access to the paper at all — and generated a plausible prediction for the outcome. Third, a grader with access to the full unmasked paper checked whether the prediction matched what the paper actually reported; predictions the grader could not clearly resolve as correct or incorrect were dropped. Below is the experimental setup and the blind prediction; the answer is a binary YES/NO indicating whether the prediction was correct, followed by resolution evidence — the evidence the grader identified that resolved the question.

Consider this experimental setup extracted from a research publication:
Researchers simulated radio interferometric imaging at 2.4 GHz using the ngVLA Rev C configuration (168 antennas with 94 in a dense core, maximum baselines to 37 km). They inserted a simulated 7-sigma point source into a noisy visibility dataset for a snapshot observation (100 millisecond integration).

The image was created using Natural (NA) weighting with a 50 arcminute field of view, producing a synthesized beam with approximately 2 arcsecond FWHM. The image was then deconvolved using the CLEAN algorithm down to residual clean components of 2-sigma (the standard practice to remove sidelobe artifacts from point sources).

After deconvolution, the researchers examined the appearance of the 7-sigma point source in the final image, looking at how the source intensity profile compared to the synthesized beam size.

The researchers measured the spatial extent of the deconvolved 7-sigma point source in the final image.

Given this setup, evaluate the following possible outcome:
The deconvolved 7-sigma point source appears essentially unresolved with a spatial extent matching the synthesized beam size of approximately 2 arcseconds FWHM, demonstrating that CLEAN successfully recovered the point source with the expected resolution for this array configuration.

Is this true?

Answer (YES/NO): NO